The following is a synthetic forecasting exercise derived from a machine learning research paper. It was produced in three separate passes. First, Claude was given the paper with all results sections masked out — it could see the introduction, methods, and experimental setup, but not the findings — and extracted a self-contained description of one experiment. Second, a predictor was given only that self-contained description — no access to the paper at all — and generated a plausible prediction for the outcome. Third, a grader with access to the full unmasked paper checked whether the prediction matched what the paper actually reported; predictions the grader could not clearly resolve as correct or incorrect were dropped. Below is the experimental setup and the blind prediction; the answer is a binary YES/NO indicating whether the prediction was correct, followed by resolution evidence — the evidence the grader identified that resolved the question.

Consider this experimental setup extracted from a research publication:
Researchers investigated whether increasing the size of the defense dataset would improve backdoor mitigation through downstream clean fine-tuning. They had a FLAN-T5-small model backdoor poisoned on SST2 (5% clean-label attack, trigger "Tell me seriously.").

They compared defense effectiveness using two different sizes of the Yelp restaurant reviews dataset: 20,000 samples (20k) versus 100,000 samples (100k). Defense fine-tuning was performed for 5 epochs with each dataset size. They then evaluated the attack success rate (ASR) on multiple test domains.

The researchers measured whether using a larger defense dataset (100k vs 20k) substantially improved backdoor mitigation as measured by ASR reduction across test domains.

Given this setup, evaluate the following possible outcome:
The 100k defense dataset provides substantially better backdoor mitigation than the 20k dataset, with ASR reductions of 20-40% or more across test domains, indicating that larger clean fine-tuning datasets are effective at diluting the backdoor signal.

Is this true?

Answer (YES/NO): NO